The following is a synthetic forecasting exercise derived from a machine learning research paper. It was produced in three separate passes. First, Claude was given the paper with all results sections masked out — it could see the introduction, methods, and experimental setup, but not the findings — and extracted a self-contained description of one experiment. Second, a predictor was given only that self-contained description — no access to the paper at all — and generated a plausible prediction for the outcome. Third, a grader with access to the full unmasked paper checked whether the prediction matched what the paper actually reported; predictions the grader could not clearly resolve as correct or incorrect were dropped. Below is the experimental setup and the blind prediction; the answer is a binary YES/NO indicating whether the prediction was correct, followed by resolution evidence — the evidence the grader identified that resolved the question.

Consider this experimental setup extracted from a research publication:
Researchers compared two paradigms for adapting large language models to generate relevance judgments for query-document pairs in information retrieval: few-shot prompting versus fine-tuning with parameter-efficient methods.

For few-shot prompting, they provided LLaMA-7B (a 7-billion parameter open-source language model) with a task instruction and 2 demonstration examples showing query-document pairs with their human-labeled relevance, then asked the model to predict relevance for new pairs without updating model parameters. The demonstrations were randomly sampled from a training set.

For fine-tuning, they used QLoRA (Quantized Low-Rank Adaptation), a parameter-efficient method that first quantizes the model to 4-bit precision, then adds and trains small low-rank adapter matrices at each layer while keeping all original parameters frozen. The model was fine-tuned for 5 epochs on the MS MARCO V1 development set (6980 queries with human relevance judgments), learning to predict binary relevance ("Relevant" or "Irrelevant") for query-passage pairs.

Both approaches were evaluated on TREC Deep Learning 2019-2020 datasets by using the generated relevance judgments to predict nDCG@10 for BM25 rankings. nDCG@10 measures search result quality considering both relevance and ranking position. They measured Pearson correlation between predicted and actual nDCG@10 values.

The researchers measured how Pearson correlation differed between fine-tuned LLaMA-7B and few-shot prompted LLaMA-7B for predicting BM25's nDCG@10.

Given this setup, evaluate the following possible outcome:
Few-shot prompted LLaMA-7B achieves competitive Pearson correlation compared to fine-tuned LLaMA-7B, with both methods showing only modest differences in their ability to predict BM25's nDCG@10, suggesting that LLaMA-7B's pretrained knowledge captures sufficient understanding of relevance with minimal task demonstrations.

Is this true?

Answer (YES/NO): NO